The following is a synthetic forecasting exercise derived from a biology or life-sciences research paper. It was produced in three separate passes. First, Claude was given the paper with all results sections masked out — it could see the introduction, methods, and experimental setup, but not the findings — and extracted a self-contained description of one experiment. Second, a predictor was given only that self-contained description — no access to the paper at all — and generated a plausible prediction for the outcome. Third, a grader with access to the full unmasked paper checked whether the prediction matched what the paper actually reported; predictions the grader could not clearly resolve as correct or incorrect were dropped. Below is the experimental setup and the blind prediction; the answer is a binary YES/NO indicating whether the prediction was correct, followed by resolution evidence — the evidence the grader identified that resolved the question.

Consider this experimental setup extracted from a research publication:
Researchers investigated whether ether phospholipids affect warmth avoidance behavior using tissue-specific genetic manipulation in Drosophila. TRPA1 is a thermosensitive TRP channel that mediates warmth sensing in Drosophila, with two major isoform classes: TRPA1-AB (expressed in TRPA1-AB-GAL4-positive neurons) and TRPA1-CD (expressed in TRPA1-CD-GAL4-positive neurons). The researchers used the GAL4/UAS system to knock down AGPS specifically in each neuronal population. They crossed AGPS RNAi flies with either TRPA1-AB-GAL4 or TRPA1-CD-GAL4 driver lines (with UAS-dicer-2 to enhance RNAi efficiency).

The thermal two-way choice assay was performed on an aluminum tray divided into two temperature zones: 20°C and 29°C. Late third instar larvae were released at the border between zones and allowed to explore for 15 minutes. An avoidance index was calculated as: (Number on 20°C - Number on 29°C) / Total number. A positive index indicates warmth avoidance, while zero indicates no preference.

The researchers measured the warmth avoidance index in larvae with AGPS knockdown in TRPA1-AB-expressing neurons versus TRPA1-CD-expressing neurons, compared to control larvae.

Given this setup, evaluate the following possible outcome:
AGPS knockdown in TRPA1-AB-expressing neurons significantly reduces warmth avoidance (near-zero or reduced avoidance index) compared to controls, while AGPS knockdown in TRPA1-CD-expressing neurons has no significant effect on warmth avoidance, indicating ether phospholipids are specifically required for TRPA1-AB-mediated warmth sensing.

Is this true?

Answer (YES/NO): YES